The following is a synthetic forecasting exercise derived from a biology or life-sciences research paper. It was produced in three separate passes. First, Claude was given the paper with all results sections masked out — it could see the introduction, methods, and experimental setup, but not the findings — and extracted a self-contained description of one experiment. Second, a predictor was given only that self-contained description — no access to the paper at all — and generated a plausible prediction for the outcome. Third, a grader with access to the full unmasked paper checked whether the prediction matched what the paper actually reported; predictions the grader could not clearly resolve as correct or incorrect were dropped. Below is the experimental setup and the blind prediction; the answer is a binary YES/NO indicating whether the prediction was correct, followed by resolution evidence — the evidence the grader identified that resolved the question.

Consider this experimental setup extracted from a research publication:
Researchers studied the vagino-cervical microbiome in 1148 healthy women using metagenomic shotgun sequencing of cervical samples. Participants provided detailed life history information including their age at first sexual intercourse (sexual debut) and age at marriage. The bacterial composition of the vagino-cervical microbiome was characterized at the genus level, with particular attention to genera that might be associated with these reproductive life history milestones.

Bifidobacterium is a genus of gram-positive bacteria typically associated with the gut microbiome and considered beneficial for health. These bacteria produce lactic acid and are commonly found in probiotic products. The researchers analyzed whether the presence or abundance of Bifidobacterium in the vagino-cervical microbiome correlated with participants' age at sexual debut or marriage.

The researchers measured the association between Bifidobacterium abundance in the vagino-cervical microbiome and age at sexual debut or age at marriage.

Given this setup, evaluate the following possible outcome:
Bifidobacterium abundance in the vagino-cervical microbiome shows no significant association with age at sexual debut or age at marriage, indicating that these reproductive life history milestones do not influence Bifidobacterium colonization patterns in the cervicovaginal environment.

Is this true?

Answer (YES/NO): NO